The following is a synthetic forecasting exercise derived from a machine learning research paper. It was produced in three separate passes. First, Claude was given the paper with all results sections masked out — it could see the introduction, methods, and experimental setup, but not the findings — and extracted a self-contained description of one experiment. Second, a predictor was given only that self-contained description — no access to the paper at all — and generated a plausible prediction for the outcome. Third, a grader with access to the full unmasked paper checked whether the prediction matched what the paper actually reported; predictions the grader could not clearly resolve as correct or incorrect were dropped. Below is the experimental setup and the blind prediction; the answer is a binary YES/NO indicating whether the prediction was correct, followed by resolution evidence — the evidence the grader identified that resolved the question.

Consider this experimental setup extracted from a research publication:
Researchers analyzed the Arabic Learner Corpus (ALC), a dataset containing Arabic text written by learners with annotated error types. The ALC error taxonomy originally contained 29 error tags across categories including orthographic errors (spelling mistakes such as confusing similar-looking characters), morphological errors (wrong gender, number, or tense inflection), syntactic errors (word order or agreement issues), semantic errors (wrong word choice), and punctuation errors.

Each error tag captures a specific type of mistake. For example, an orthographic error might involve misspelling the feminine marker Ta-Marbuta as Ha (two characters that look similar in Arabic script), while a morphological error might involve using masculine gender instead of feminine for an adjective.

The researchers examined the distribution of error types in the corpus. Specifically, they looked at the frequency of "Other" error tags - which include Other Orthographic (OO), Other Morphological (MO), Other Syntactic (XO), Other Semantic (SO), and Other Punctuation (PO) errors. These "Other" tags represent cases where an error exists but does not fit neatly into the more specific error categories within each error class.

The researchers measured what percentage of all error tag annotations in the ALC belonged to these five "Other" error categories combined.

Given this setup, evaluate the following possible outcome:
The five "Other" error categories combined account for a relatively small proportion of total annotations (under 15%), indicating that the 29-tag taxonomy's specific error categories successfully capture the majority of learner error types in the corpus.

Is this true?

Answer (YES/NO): YES